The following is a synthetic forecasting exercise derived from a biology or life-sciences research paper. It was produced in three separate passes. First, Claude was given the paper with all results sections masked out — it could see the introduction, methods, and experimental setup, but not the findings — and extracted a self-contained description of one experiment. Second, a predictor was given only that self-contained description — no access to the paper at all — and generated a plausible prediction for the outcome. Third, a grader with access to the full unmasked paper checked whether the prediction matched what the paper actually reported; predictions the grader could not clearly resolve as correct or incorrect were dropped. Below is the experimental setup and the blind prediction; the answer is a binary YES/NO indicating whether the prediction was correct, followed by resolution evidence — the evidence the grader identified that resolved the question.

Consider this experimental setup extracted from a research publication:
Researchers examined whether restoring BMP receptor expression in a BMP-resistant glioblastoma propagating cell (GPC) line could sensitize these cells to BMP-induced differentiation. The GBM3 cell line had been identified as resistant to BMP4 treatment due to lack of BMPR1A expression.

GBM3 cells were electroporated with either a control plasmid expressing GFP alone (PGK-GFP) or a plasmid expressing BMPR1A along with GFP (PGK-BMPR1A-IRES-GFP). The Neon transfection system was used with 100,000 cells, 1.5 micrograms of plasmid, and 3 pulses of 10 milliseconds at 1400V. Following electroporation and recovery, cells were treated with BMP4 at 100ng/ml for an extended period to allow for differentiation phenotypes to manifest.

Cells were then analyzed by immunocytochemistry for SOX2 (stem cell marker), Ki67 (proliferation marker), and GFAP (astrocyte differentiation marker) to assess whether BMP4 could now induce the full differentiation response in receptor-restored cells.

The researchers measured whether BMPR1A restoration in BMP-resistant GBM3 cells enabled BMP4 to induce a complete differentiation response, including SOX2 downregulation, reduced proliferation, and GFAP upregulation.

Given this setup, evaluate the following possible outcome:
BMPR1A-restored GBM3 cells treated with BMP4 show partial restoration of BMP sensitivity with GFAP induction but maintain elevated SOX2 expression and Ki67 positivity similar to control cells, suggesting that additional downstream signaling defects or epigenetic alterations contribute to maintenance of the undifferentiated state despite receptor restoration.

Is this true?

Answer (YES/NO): NO